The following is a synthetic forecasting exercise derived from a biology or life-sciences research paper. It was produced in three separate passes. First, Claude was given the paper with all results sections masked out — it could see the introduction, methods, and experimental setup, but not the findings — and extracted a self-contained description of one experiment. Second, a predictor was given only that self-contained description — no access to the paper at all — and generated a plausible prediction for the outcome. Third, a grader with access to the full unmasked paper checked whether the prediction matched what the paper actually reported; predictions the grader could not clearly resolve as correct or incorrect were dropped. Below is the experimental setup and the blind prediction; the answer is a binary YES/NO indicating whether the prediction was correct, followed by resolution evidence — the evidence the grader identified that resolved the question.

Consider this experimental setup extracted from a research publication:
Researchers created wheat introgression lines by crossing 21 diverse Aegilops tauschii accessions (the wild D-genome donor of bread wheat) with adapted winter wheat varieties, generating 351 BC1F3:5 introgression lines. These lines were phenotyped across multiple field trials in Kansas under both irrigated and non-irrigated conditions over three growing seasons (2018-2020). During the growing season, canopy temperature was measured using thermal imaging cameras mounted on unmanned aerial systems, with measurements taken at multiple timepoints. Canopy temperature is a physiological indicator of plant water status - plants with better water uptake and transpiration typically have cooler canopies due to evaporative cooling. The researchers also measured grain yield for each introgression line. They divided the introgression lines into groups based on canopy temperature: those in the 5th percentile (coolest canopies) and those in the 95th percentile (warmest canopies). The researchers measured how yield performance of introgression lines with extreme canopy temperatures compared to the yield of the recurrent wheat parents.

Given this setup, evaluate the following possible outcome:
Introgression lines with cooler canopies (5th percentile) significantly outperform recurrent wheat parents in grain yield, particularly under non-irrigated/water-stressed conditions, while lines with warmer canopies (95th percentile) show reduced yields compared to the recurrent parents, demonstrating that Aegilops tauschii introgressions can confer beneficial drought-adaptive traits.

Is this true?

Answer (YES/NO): NO